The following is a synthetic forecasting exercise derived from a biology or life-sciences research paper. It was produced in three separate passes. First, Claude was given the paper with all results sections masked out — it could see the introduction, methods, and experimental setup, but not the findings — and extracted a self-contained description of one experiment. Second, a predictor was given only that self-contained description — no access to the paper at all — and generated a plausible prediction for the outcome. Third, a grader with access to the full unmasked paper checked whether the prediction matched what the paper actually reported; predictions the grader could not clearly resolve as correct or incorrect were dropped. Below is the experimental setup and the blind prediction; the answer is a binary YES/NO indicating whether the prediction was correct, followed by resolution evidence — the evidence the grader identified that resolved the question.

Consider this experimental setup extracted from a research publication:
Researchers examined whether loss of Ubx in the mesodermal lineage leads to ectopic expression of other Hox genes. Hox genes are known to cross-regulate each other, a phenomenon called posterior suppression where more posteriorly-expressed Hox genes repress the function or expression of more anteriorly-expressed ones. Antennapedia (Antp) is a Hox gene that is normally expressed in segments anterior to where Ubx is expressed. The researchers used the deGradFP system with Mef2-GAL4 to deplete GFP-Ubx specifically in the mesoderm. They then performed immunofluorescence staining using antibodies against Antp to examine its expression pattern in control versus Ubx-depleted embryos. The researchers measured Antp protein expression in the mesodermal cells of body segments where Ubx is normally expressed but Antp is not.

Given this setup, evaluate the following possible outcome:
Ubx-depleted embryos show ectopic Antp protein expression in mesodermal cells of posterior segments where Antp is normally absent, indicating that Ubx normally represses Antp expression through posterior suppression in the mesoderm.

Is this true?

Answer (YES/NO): YES